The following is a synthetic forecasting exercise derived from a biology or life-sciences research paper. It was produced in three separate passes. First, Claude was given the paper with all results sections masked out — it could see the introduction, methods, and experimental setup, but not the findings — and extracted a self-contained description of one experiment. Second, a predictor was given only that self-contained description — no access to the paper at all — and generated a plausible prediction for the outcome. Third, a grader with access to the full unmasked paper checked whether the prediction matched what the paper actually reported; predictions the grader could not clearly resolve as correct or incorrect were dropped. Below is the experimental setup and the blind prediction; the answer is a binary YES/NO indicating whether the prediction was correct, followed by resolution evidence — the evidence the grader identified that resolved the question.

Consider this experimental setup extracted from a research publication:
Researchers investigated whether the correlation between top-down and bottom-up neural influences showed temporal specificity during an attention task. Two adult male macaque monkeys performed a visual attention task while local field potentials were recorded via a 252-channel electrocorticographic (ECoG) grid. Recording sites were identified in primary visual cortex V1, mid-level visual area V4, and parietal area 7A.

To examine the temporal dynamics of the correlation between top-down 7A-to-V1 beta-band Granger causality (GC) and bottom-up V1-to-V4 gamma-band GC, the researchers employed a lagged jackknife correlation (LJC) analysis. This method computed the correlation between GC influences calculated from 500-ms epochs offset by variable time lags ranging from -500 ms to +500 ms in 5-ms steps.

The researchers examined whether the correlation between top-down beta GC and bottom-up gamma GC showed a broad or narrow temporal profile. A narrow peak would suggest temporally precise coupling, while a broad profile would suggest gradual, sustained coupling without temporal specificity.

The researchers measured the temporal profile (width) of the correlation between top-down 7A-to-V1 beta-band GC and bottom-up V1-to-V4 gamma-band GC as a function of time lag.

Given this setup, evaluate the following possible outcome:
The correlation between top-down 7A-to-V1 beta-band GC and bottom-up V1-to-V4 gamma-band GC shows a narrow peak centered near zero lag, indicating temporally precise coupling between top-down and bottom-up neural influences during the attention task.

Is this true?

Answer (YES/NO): NO